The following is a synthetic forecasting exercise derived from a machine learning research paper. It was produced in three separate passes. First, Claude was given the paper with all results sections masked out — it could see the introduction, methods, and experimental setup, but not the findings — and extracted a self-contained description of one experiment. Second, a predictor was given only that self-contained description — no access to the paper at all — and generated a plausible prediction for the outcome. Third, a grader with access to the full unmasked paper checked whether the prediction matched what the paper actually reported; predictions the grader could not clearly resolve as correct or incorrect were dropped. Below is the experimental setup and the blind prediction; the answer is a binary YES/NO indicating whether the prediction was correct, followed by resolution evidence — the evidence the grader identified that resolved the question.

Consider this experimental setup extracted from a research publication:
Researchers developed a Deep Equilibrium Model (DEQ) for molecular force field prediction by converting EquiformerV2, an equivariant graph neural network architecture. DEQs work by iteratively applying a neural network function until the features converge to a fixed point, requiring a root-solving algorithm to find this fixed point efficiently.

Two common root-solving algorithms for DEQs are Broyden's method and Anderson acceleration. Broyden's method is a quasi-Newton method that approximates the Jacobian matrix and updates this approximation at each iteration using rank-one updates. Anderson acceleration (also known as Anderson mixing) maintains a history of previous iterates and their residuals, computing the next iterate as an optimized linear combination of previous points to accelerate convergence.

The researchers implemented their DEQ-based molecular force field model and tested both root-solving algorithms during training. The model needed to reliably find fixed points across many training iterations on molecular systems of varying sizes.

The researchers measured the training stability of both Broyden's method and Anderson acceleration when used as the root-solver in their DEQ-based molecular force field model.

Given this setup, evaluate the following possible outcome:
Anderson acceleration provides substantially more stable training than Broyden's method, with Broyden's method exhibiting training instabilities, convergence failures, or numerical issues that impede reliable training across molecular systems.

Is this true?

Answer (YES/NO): YES